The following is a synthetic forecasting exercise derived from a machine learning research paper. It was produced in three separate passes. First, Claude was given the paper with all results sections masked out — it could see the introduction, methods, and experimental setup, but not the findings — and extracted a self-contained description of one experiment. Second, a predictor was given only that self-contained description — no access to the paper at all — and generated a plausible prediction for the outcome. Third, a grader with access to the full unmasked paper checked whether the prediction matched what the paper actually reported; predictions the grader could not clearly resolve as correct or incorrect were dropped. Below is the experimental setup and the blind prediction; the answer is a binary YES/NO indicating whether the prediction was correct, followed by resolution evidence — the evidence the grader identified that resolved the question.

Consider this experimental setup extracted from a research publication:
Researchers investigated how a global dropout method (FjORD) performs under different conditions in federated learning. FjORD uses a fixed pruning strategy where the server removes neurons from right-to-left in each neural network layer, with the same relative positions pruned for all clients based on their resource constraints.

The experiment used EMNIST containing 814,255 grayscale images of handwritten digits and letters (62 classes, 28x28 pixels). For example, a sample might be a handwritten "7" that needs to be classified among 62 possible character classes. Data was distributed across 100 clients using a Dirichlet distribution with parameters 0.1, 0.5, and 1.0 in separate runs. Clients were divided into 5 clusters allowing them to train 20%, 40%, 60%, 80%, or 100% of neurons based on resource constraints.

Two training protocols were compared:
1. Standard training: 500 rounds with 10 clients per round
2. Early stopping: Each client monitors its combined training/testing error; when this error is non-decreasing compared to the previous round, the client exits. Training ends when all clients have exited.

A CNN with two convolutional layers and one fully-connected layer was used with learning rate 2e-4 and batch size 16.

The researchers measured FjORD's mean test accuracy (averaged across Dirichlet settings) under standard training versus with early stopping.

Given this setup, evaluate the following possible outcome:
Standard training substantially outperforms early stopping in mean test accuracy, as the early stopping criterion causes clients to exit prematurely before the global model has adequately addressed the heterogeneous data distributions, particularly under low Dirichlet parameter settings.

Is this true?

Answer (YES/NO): YES